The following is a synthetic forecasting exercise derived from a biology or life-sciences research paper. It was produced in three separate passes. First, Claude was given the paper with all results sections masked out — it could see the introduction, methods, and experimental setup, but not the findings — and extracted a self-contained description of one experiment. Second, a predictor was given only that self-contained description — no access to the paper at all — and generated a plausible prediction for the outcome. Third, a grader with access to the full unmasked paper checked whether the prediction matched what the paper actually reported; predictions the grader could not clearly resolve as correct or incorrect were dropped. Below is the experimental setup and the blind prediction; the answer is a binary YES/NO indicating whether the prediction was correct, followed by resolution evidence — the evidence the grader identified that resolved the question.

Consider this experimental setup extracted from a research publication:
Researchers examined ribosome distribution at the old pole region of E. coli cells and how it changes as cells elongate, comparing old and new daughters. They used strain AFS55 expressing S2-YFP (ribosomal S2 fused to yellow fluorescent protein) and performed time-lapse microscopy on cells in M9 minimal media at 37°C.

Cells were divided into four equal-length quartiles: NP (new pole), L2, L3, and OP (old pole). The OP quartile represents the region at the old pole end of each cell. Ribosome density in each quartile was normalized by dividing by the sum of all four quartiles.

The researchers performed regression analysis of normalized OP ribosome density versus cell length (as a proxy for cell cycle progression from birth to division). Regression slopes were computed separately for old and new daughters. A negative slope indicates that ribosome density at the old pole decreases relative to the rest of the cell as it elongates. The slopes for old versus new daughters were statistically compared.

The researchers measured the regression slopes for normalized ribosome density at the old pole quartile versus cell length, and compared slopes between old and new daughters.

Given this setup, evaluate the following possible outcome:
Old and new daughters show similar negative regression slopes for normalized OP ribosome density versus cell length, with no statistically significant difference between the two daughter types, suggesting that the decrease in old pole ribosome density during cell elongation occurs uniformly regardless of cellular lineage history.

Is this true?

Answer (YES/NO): YES